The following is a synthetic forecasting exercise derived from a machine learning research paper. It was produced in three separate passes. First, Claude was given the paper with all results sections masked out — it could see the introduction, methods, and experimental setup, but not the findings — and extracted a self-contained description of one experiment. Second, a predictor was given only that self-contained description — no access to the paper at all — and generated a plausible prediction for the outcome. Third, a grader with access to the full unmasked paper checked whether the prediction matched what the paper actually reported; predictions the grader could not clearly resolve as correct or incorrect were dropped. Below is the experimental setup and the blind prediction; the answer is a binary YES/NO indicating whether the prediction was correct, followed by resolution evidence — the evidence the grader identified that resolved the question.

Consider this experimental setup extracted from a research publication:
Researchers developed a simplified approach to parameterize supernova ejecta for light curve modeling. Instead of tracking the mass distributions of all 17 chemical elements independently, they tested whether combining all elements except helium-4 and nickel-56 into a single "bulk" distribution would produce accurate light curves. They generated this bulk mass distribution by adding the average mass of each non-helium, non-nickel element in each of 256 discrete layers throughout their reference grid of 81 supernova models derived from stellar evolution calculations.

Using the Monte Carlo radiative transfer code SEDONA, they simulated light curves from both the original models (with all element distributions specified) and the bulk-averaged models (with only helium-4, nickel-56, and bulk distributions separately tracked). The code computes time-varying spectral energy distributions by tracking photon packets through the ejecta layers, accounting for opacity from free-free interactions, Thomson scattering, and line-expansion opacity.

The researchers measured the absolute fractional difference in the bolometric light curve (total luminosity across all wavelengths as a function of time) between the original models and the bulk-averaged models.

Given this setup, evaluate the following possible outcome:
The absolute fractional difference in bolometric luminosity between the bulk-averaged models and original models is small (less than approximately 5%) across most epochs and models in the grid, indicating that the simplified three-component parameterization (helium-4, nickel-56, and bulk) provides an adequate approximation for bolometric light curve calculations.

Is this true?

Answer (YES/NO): YES